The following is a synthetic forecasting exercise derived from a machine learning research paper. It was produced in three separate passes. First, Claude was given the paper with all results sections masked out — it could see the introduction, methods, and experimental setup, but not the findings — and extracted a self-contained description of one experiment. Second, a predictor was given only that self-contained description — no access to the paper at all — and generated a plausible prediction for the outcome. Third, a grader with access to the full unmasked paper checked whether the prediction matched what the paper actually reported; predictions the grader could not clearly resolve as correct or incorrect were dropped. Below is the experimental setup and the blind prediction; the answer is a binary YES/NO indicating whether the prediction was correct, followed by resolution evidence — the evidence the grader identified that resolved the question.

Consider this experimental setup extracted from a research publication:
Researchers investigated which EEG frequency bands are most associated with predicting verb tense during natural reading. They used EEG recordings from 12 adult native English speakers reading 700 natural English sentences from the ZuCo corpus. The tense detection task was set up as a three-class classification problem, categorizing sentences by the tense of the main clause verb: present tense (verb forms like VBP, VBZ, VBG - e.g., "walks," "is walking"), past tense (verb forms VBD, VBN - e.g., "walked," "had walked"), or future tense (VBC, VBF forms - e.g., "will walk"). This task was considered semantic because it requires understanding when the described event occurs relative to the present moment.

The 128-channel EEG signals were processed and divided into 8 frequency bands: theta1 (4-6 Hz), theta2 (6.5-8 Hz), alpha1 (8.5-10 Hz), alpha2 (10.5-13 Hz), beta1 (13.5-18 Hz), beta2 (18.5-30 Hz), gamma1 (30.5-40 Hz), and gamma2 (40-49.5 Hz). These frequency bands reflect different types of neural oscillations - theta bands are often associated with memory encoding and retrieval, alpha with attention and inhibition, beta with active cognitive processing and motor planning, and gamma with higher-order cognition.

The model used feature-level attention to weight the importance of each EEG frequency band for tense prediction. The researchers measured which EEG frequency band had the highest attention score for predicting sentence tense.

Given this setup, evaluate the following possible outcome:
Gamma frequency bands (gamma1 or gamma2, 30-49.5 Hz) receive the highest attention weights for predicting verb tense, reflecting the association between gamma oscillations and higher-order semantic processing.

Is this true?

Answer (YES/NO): NO